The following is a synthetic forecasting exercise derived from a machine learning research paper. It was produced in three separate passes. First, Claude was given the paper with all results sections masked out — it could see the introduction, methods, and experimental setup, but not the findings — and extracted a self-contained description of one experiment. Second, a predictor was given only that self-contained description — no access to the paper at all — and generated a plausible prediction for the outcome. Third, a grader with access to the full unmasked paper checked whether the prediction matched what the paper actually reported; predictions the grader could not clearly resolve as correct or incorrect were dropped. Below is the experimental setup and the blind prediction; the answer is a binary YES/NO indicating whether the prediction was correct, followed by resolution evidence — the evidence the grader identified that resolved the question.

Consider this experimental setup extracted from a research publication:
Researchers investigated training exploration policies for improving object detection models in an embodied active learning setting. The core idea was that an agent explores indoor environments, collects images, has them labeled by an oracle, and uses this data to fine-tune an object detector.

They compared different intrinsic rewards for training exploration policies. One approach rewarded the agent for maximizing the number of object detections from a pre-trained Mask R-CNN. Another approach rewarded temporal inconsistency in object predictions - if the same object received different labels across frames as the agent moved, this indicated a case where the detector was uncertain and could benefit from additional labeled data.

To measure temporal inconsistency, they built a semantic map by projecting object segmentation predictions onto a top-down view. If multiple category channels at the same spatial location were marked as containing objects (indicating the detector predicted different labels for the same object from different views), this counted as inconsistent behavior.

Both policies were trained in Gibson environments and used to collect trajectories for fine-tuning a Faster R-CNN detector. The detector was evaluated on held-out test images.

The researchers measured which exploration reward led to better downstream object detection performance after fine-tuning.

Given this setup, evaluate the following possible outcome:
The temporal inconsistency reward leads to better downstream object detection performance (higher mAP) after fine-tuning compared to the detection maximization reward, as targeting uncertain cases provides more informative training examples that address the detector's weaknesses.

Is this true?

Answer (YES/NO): YES